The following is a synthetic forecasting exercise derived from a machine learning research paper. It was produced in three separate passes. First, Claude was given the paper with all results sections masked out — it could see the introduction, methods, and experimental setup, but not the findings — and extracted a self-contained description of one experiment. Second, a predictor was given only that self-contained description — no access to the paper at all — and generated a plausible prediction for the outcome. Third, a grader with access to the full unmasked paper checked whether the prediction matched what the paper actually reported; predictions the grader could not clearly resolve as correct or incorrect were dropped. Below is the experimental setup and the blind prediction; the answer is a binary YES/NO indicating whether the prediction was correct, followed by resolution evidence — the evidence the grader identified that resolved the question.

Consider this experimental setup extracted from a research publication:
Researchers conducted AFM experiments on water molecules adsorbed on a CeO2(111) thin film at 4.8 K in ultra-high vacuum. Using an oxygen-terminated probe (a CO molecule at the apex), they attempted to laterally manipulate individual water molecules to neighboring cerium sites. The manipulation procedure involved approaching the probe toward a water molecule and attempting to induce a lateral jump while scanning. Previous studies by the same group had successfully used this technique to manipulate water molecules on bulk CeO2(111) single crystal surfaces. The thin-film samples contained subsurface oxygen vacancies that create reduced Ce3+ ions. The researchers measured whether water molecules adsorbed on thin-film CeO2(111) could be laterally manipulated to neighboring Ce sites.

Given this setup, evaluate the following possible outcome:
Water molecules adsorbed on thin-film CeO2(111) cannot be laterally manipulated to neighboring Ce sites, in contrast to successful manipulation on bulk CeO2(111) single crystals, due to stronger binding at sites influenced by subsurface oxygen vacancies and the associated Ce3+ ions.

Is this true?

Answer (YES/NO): YES